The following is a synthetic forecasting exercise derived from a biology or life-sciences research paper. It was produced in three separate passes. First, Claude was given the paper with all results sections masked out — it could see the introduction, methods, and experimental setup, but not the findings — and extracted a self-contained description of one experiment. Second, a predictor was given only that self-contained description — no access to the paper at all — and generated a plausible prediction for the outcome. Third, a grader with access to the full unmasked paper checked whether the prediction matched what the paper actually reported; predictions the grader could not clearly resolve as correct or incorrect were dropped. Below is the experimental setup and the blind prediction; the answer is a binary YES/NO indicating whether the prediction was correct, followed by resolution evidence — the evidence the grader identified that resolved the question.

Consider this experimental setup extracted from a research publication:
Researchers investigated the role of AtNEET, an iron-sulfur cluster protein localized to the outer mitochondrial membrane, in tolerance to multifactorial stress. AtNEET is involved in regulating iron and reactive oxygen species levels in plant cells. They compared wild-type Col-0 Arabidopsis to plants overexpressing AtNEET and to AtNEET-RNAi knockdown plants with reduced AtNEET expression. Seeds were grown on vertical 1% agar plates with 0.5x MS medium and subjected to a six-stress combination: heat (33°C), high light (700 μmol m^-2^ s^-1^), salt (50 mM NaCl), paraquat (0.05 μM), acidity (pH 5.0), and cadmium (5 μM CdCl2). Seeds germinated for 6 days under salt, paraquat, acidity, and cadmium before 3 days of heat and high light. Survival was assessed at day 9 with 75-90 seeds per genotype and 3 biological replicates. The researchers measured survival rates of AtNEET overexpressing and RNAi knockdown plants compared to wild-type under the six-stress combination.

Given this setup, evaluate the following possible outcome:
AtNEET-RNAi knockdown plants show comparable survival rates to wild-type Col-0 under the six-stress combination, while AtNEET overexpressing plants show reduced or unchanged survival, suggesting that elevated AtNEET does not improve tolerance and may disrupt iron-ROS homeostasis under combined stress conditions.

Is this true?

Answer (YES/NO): NO